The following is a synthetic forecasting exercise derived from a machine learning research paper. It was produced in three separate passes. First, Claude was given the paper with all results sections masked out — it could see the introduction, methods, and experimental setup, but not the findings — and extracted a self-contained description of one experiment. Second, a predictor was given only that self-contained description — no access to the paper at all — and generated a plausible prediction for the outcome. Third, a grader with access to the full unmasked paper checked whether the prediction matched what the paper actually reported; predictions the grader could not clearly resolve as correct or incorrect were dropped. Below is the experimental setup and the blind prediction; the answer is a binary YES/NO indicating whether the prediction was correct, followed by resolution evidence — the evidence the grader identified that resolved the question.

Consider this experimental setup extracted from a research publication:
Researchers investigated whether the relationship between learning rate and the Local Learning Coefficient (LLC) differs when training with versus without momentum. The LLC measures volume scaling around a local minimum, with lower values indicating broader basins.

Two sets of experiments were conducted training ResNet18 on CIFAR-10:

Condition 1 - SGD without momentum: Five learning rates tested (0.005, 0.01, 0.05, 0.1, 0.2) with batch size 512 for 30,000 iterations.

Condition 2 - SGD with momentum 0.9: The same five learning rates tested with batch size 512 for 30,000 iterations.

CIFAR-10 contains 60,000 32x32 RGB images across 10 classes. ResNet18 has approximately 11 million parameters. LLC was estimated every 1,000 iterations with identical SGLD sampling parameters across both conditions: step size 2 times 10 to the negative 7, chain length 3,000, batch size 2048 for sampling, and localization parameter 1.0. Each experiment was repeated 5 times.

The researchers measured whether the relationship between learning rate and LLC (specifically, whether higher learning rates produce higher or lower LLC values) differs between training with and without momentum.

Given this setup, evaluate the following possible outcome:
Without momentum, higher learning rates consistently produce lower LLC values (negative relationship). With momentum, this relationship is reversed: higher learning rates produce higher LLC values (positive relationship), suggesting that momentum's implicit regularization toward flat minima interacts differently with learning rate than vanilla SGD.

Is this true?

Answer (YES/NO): NO